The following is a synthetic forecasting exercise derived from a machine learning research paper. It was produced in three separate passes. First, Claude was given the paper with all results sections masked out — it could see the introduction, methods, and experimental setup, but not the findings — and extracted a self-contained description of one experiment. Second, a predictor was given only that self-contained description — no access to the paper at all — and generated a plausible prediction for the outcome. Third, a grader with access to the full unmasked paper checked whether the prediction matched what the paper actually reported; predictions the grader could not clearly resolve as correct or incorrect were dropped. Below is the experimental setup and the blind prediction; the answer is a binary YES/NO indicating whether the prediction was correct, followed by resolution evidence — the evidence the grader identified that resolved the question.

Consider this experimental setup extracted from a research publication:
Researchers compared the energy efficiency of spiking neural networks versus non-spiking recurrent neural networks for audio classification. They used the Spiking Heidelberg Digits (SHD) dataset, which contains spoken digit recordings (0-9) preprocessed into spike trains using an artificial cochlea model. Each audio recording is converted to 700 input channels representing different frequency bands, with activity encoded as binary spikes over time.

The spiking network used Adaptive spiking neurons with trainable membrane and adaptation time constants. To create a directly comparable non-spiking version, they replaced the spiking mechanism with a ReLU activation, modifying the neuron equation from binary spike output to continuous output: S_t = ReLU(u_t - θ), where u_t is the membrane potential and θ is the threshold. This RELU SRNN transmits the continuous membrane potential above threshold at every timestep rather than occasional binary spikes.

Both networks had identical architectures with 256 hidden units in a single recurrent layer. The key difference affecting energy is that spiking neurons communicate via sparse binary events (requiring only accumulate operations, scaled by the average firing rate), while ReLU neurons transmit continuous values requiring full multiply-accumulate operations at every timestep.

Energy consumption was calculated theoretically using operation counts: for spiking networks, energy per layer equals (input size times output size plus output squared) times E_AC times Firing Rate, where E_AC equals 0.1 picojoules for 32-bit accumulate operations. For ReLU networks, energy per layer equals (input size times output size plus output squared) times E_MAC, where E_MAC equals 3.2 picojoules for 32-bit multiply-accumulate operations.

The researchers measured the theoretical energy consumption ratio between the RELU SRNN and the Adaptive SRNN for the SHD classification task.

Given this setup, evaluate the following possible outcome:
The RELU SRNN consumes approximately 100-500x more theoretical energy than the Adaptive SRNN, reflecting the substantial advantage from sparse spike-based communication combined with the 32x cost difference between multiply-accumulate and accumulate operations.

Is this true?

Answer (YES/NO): YES